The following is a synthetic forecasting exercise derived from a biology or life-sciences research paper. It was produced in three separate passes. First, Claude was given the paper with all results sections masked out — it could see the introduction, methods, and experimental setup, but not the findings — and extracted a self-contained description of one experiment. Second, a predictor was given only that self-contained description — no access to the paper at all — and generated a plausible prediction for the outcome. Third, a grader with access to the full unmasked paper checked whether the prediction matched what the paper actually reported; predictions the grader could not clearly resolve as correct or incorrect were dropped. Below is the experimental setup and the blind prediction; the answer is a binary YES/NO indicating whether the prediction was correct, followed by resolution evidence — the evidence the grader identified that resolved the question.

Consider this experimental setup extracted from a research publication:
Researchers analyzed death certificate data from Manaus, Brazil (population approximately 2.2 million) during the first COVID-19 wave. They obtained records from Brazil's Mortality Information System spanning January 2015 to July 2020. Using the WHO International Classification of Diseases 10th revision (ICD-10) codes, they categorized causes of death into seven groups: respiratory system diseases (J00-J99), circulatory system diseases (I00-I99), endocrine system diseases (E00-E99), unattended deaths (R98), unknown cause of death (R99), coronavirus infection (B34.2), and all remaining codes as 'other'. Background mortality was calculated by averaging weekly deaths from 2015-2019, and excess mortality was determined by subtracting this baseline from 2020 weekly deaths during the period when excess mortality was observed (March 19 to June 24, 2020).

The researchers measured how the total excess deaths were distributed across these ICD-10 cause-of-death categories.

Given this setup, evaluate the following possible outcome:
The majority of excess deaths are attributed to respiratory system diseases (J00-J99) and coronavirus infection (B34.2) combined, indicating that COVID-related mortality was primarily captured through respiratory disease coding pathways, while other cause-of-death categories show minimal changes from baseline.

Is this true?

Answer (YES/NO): NO